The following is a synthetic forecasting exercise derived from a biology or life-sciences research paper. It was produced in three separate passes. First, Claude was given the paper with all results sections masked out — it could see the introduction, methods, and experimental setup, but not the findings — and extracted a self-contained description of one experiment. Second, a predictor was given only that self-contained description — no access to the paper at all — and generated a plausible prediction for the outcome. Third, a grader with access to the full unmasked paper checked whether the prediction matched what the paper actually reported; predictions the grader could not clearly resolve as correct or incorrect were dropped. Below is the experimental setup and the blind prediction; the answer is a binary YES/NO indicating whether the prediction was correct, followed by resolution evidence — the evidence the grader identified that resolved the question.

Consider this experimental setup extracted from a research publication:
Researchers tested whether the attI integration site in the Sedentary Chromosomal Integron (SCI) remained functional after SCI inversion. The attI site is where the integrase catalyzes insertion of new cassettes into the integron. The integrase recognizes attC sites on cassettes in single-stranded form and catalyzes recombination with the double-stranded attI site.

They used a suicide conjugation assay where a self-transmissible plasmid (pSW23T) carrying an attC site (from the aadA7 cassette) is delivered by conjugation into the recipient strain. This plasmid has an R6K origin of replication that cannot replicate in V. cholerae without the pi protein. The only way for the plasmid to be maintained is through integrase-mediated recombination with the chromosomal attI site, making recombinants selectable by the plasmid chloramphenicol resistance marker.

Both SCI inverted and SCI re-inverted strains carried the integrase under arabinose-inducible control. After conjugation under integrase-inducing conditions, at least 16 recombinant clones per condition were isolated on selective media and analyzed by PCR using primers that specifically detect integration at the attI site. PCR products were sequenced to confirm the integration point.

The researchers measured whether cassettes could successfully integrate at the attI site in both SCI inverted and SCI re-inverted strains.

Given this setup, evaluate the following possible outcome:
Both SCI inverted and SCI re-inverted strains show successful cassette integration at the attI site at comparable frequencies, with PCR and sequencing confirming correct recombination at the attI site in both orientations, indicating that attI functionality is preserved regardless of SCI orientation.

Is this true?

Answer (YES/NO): YES